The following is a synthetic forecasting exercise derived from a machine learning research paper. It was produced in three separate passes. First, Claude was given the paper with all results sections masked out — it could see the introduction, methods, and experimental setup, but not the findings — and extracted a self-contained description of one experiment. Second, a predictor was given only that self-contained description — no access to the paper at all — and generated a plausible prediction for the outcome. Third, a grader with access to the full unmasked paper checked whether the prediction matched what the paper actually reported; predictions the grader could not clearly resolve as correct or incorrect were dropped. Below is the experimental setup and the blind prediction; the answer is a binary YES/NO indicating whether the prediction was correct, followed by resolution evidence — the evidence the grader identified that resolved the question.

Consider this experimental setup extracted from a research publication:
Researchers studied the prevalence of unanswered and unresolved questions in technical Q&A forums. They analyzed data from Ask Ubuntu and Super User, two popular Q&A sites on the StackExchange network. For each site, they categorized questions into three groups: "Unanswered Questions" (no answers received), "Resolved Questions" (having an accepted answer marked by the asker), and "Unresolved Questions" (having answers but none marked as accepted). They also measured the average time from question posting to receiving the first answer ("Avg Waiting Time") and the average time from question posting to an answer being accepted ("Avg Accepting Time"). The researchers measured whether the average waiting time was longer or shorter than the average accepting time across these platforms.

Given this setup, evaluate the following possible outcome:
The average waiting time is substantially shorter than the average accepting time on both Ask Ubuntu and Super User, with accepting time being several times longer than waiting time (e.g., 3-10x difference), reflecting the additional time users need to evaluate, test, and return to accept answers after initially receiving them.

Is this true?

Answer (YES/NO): NO